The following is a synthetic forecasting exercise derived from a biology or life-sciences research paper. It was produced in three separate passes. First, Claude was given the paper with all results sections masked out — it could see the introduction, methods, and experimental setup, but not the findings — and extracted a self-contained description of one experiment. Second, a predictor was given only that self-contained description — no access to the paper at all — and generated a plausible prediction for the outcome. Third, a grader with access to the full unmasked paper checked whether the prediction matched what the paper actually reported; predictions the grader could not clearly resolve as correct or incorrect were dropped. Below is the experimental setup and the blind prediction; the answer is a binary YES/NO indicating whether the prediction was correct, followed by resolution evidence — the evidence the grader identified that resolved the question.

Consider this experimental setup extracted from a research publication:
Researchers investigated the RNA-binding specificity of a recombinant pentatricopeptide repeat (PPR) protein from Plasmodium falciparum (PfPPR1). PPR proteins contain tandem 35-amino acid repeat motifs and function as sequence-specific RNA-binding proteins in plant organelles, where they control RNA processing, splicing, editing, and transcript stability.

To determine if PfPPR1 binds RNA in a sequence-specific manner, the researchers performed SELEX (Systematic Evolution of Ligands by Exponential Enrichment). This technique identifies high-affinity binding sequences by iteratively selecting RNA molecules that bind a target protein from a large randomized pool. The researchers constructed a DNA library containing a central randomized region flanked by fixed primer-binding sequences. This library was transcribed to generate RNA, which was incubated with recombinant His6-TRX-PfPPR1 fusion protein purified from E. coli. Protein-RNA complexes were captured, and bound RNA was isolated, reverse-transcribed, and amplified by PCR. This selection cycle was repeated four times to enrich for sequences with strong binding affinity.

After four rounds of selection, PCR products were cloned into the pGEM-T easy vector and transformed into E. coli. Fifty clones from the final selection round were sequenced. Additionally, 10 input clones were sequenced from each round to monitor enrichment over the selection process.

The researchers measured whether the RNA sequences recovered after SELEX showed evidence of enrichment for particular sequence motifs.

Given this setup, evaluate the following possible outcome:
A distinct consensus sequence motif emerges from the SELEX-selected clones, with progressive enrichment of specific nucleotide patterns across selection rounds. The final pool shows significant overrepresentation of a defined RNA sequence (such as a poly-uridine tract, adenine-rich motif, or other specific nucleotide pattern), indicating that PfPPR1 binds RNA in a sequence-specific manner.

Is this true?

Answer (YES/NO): YES